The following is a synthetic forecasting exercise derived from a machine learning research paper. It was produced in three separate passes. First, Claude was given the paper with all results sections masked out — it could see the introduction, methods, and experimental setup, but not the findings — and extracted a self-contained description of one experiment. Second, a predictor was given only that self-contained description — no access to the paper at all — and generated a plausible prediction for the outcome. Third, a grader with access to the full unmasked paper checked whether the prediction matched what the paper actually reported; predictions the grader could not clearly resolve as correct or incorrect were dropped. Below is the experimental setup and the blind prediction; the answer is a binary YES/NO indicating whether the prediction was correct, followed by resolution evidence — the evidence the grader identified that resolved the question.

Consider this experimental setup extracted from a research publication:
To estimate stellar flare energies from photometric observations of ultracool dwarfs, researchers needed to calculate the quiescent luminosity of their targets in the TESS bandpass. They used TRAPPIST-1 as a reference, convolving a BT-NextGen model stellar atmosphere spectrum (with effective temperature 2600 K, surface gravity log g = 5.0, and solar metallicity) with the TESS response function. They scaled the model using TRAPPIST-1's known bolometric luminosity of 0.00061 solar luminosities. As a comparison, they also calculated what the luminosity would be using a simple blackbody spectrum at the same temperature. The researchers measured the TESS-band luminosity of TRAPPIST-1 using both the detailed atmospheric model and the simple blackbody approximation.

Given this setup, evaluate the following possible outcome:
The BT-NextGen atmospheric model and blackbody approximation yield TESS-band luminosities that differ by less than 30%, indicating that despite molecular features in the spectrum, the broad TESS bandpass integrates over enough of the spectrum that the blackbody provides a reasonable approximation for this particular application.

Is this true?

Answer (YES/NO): NO